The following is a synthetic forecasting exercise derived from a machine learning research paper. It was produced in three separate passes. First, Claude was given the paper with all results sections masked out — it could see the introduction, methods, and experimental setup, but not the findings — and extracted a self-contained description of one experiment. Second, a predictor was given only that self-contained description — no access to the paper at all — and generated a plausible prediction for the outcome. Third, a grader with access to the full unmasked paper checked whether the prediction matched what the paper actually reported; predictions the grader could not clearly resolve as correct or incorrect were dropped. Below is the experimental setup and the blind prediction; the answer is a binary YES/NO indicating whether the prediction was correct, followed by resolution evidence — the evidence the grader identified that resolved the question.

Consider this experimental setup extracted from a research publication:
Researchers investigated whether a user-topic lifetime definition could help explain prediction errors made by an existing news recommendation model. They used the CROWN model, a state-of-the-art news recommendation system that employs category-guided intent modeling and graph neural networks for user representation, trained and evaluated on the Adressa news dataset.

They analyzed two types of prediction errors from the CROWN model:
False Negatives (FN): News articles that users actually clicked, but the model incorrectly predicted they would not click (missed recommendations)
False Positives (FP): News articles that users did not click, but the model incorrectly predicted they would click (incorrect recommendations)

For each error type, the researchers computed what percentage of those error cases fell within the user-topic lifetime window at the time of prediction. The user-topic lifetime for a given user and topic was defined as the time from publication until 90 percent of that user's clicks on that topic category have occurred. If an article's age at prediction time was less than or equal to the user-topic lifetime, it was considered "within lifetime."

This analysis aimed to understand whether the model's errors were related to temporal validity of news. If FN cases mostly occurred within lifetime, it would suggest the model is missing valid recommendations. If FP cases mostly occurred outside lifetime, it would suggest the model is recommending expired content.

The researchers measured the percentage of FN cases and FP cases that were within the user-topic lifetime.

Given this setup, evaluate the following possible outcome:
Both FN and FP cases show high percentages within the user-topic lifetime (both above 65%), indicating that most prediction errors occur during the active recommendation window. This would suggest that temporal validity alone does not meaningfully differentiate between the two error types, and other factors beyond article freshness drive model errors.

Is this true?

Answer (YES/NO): NO